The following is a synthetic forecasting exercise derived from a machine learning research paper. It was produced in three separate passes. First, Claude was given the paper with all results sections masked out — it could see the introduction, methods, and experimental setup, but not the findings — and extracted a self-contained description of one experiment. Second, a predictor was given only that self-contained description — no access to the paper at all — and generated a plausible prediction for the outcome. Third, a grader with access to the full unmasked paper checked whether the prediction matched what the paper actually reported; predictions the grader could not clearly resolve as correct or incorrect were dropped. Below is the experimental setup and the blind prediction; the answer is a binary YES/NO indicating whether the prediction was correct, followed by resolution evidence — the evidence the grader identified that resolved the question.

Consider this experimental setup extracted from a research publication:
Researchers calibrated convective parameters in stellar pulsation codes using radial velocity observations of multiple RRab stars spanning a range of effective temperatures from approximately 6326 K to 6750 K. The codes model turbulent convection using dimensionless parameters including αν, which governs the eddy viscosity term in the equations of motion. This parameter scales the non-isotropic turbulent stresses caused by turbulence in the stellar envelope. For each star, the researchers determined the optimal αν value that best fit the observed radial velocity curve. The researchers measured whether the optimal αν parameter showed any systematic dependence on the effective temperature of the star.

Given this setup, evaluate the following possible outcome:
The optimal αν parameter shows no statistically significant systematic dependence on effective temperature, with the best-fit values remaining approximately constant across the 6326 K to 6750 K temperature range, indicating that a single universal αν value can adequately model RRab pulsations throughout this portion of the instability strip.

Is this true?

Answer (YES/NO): NO